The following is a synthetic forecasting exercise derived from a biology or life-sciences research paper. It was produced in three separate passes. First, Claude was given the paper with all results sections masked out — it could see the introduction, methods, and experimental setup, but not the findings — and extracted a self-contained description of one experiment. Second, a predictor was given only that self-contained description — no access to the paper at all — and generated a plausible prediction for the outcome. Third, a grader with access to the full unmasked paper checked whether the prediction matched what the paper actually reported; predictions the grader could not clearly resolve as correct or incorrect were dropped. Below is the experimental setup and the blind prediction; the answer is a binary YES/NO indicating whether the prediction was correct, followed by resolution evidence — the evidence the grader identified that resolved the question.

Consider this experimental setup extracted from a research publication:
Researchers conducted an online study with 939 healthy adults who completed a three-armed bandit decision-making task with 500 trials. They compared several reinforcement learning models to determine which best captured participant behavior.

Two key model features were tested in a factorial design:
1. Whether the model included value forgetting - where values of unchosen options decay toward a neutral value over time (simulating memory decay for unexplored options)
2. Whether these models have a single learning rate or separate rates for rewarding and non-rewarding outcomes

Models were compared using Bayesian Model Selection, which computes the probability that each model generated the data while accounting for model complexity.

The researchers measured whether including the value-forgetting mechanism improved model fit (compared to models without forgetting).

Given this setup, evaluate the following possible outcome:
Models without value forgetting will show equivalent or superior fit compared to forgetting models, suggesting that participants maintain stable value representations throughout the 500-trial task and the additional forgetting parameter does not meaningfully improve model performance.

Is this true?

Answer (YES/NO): NO